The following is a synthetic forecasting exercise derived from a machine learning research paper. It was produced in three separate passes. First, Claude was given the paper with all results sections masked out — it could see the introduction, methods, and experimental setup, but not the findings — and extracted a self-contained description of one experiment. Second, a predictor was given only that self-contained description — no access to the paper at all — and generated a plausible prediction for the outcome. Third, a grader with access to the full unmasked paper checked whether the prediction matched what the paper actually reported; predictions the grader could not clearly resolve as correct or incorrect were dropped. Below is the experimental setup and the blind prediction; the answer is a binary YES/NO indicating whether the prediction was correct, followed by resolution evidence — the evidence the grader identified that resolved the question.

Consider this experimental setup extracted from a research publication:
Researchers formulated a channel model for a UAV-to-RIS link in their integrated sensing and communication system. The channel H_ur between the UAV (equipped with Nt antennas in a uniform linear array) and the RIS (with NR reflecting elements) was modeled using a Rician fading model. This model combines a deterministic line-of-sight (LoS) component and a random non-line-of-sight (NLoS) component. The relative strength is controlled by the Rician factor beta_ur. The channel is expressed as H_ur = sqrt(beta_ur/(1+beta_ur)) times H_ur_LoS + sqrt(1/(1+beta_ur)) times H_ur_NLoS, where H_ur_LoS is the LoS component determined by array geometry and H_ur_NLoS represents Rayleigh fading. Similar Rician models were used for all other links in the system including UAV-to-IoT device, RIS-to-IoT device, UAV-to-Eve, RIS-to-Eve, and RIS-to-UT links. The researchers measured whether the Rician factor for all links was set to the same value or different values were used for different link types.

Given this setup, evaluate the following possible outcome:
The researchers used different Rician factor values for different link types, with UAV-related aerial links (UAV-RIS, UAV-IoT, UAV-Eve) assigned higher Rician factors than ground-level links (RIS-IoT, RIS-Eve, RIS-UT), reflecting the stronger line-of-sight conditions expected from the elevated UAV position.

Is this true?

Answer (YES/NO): NO